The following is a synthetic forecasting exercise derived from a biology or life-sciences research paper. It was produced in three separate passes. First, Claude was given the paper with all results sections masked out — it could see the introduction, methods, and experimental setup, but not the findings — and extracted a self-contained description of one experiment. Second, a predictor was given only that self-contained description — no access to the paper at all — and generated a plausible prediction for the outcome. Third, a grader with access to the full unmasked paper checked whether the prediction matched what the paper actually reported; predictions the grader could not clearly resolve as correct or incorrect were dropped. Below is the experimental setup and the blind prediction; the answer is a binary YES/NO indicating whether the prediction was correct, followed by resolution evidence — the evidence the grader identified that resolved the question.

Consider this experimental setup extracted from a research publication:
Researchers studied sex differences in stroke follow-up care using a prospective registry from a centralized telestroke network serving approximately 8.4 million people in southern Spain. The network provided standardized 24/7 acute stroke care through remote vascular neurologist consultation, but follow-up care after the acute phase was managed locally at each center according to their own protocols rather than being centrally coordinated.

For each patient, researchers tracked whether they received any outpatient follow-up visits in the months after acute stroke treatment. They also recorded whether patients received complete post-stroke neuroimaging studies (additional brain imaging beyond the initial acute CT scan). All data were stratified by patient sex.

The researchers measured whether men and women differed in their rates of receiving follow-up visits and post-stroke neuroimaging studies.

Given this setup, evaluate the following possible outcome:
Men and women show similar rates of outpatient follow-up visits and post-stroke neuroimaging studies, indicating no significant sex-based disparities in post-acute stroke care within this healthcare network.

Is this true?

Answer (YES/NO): NO